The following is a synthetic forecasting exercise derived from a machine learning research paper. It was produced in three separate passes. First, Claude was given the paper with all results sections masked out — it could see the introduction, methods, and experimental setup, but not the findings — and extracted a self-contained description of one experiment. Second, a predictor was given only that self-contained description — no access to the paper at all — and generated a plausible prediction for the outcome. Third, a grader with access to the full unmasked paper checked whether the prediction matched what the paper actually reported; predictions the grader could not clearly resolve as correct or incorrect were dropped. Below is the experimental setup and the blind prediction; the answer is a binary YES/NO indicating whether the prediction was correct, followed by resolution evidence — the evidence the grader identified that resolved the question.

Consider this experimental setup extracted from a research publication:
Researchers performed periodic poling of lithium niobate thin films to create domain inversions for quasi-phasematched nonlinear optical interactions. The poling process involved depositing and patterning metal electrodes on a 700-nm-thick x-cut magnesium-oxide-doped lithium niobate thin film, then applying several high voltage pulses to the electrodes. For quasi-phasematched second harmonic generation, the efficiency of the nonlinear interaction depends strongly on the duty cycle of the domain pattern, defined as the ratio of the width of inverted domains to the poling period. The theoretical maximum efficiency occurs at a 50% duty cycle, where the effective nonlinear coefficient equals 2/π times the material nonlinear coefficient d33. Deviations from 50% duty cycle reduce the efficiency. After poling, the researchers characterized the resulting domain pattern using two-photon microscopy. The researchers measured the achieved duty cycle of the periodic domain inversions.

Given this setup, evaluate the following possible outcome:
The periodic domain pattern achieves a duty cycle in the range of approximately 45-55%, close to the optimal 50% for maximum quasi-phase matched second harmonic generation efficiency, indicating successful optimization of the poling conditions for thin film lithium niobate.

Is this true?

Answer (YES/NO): YES